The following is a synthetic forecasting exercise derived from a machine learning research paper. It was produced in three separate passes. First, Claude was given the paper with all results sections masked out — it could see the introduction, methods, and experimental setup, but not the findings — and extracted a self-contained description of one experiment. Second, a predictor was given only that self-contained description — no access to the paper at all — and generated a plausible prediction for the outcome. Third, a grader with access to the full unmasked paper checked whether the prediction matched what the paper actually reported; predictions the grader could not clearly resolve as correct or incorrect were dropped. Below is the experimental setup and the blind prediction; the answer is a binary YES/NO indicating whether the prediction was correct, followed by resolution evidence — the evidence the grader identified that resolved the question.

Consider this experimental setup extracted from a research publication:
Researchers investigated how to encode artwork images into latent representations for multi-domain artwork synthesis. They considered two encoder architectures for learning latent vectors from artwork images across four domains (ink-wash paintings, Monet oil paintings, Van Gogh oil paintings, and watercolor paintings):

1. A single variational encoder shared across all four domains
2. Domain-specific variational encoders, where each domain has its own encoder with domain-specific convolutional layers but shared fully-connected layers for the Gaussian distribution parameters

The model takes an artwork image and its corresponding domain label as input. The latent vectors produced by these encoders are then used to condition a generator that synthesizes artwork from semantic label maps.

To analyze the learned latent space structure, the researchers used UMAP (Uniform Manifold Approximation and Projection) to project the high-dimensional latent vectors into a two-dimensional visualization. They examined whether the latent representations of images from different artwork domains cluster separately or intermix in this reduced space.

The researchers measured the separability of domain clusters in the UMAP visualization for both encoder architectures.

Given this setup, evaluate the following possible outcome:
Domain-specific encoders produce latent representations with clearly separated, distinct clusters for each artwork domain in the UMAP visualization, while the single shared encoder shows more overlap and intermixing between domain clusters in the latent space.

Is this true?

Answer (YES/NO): YES